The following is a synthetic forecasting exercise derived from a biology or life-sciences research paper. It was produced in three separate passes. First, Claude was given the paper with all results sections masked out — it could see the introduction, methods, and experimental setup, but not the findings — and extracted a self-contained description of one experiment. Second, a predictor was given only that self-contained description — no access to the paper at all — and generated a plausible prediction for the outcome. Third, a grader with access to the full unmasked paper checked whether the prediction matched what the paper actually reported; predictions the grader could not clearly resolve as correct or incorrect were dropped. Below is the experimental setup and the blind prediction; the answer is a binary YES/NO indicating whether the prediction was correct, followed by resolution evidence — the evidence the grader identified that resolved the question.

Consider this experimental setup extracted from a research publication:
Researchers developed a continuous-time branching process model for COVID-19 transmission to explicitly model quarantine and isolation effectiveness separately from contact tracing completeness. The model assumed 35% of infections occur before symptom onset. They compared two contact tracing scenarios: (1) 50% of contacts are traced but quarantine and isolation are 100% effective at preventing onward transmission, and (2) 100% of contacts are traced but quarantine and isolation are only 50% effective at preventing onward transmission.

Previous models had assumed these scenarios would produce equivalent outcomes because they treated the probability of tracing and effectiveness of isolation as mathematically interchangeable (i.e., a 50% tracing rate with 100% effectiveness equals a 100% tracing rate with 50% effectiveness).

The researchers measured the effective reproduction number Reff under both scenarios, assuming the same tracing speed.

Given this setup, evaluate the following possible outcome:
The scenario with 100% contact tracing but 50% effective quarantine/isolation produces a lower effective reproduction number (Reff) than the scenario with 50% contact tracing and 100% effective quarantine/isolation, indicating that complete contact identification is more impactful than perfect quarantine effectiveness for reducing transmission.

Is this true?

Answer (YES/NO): NO